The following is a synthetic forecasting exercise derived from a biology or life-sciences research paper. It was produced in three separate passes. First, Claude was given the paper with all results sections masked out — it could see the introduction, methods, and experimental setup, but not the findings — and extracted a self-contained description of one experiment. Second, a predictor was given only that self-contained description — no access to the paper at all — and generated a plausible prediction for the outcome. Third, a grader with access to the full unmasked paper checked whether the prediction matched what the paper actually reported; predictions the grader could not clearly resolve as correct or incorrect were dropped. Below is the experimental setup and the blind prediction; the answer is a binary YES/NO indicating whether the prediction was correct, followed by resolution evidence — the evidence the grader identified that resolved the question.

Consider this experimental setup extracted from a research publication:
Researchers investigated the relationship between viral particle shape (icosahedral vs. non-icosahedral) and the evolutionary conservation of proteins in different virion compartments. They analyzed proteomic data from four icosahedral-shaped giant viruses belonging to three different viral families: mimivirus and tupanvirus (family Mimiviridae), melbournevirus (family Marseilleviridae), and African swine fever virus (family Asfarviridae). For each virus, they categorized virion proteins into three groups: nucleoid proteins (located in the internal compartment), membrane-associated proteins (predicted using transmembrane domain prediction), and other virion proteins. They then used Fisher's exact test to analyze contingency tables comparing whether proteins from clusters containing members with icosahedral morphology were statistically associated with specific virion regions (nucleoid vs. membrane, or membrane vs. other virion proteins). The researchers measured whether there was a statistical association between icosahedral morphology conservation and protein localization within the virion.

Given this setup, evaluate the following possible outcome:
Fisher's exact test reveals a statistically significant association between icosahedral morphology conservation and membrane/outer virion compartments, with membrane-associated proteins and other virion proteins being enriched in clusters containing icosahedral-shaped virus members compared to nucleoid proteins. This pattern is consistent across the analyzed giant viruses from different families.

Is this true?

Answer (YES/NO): NO